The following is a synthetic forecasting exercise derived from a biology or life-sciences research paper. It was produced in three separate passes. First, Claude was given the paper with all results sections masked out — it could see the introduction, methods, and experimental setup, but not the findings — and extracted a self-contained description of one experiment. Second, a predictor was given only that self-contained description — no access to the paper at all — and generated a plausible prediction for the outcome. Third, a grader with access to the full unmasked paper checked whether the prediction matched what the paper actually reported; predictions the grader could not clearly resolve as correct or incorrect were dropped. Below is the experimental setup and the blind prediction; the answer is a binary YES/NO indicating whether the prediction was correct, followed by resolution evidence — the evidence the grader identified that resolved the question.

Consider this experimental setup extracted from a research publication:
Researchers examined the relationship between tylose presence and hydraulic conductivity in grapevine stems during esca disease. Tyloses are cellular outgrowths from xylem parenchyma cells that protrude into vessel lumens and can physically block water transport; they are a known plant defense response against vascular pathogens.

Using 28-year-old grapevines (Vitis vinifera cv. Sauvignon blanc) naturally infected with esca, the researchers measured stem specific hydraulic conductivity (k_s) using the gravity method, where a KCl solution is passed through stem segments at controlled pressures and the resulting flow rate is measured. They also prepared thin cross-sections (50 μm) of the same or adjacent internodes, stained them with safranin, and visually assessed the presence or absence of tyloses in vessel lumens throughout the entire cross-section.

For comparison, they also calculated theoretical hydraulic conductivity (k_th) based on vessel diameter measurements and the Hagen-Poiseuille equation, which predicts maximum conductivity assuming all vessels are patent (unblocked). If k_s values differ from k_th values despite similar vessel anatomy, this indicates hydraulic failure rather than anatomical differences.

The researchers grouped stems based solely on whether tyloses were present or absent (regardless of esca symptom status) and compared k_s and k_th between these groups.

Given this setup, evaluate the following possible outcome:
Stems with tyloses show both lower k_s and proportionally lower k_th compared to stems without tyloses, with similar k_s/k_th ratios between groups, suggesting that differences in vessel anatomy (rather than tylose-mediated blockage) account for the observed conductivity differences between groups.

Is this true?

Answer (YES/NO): NO